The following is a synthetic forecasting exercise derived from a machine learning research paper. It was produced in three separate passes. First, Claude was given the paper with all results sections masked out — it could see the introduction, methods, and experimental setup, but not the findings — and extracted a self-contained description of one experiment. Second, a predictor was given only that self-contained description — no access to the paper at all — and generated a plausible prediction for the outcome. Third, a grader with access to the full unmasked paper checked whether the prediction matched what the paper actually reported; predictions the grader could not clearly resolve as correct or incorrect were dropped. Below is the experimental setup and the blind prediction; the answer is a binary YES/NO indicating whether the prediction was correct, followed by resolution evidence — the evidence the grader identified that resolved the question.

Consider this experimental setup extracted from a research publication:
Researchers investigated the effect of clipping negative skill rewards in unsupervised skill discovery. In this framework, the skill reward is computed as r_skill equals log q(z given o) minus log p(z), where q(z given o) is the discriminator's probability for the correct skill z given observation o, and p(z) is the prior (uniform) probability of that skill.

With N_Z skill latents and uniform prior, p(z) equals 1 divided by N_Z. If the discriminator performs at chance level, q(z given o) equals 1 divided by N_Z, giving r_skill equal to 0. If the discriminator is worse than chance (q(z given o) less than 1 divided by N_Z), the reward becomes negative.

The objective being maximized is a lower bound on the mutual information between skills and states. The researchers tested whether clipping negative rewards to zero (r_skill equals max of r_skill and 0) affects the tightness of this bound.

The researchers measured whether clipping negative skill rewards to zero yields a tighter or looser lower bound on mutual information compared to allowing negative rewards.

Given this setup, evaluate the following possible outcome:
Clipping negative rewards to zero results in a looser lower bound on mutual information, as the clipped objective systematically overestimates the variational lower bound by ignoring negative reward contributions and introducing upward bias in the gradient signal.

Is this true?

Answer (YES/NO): NO